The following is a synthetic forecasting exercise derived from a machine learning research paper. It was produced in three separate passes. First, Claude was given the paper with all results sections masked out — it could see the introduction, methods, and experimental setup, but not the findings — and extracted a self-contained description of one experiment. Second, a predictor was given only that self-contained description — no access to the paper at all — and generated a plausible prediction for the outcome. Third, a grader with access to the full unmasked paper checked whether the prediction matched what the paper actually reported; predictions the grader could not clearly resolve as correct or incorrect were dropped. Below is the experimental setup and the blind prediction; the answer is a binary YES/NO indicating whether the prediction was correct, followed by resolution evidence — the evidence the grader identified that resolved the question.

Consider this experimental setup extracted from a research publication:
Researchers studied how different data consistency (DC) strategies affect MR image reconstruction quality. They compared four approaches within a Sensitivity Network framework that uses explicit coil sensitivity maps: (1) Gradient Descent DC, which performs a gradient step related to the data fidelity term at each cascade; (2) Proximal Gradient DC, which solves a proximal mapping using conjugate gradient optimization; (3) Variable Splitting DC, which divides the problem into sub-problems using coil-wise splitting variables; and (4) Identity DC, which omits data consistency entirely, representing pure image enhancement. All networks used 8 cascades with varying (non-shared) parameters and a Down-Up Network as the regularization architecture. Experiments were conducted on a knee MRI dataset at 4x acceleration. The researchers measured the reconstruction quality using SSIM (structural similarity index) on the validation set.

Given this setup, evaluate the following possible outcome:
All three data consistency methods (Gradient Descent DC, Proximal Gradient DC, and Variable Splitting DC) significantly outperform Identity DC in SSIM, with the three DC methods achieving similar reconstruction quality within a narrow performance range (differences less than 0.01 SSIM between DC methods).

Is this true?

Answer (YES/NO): NO